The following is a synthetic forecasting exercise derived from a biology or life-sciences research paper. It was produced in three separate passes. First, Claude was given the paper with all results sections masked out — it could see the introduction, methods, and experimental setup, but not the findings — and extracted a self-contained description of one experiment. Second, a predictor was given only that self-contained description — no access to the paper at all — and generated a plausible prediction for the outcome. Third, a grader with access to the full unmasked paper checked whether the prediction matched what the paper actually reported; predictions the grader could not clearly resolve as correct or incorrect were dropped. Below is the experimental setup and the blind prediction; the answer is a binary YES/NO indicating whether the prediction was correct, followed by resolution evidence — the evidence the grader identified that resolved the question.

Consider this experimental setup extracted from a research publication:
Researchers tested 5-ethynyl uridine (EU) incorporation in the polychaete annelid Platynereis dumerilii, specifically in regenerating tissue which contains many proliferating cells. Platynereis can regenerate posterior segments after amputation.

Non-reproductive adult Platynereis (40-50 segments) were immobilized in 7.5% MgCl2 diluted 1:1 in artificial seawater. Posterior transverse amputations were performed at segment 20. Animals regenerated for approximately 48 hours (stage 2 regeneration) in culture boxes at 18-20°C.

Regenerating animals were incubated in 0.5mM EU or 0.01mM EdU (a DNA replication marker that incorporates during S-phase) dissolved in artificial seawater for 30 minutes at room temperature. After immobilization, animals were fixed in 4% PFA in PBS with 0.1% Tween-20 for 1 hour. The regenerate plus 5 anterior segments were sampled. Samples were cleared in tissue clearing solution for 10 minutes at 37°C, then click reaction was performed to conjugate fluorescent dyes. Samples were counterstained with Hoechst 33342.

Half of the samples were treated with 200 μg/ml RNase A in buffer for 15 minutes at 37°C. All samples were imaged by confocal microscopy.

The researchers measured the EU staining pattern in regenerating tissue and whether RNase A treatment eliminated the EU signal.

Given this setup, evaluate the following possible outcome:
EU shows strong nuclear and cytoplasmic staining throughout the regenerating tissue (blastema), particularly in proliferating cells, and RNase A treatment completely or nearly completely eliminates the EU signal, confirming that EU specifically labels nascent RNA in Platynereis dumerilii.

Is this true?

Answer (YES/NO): NO